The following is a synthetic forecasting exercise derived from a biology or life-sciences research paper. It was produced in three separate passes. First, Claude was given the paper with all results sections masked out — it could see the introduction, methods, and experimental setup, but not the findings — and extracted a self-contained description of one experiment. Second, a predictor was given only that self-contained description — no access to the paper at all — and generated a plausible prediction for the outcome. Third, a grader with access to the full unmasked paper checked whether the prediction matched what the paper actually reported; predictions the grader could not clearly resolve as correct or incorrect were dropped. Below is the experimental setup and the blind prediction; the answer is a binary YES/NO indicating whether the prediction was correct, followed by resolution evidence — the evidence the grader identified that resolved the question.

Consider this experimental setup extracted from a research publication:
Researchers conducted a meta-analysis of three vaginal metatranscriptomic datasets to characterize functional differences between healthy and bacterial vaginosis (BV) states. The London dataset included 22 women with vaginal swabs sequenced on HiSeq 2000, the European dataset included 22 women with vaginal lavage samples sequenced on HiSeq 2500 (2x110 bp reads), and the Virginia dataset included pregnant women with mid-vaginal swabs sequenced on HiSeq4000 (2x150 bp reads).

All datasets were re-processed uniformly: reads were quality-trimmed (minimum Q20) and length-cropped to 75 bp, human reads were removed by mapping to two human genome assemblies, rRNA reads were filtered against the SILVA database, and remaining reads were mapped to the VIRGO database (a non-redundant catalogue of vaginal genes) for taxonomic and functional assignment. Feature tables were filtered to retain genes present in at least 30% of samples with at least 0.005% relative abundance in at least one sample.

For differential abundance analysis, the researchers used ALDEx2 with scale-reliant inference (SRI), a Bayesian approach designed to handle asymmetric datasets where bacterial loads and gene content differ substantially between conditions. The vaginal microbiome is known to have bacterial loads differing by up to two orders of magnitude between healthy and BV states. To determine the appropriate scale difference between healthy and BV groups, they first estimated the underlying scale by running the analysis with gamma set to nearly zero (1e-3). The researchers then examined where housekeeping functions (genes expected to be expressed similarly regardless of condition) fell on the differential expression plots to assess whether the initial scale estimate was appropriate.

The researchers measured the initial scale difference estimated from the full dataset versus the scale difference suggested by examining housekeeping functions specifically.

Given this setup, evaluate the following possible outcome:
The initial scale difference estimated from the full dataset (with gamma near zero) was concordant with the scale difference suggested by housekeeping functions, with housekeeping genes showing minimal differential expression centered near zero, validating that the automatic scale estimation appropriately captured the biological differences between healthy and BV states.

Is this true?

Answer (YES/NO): NO